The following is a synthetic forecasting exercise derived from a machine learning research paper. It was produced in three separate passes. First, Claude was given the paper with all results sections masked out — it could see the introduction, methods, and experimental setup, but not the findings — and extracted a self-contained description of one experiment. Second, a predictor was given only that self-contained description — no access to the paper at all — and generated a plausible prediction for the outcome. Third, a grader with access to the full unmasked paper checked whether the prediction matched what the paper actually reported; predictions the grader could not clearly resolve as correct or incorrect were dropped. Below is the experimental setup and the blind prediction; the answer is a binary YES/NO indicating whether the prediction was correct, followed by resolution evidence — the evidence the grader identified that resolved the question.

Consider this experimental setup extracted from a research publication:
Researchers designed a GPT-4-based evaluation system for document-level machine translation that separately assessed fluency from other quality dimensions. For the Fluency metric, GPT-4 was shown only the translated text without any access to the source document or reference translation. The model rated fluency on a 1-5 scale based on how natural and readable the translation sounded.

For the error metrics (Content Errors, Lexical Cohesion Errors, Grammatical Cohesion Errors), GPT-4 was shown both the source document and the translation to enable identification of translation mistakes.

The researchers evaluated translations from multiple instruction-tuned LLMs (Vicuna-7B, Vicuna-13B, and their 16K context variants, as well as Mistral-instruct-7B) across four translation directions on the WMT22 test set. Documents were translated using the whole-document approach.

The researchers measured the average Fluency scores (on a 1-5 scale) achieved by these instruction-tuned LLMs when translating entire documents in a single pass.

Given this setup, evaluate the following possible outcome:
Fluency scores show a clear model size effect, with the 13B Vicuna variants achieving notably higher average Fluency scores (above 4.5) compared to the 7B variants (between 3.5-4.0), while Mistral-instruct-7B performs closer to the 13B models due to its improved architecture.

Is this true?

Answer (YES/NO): NO